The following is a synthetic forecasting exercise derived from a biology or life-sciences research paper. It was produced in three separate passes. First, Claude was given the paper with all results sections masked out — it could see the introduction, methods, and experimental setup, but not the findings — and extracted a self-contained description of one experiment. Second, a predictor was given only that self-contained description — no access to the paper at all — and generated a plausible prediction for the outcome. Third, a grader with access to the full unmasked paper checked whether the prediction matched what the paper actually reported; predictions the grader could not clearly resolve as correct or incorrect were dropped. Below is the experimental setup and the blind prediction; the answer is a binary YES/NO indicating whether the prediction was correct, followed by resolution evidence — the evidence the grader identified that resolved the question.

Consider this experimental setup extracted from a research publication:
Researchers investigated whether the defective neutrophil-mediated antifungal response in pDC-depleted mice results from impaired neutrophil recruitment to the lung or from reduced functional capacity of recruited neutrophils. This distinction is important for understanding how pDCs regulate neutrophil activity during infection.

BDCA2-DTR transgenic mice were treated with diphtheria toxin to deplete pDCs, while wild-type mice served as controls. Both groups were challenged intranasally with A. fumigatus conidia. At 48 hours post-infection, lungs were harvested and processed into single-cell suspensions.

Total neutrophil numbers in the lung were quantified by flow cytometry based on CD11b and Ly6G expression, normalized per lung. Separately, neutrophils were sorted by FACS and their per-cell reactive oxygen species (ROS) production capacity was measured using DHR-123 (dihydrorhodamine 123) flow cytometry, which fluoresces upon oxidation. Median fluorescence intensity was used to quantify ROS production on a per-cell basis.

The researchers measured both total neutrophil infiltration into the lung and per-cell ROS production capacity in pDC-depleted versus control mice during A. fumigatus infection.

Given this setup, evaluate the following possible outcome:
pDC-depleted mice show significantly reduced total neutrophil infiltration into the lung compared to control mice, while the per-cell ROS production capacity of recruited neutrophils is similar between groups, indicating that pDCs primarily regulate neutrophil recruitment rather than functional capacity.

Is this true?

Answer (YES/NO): NO